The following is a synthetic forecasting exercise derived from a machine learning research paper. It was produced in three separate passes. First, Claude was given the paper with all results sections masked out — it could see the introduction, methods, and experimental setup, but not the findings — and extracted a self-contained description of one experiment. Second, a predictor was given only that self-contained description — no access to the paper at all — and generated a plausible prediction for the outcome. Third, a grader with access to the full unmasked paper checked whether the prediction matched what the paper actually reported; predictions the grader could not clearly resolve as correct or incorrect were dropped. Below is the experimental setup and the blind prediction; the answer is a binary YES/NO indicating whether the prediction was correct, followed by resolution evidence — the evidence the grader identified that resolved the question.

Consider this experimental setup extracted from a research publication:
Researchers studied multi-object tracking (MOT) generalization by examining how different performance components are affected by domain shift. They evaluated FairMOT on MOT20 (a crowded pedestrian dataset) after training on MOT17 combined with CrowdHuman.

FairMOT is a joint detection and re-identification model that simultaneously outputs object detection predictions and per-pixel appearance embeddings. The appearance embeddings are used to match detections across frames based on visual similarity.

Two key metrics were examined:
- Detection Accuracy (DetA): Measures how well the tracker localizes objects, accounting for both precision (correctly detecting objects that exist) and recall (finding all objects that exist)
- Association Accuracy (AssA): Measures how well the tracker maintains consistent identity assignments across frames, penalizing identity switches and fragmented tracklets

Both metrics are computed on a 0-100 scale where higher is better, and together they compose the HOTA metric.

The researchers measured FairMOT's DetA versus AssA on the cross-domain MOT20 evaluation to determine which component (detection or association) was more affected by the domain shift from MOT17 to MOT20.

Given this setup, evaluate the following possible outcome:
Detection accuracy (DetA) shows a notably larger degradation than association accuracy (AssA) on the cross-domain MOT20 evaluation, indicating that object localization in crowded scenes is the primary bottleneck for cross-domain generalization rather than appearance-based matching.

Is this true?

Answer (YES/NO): NO